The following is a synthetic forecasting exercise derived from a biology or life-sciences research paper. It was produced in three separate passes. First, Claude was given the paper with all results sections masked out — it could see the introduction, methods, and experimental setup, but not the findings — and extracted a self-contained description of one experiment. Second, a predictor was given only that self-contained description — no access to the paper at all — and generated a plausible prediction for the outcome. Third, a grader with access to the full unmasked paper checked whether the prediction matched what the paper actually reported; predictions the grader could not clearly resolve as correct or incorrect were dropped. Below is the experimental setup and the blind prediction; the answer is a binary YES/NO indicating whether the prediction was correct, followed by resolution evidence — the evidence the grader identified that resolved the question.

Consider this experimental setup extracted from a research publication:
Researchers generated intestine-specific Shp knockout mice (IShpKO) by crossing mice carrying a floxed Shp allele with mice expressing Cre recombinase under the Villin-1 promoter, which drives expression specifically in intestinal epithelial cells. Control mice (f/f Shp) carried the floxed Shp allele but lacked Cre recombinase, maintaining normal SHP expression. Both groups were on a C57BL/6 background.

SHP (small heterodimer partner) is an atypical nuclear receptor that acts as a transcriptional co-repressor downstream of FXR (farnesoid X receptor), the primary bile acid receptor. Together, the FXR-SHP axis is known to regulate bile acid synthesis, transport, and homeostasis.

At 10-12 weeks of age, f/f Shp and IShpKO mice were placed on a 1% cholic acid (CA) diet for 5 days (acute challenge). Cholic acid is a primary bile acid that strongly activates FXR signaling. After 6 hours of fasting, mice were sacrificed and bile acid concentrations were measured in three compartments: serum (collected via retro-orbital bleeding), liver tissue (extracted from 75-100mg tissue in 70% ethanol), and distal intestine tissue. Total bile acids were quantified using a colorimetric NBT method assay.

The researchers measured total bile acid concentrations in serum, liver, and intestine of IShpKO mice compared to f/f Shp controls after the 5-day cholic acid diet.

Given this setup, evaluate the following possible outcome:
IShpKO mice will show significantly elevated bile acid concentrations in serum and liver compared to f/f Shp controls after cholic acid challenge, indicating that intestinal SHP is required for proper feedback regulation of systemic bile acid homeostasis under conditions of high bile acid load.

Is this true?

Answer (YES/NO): NO